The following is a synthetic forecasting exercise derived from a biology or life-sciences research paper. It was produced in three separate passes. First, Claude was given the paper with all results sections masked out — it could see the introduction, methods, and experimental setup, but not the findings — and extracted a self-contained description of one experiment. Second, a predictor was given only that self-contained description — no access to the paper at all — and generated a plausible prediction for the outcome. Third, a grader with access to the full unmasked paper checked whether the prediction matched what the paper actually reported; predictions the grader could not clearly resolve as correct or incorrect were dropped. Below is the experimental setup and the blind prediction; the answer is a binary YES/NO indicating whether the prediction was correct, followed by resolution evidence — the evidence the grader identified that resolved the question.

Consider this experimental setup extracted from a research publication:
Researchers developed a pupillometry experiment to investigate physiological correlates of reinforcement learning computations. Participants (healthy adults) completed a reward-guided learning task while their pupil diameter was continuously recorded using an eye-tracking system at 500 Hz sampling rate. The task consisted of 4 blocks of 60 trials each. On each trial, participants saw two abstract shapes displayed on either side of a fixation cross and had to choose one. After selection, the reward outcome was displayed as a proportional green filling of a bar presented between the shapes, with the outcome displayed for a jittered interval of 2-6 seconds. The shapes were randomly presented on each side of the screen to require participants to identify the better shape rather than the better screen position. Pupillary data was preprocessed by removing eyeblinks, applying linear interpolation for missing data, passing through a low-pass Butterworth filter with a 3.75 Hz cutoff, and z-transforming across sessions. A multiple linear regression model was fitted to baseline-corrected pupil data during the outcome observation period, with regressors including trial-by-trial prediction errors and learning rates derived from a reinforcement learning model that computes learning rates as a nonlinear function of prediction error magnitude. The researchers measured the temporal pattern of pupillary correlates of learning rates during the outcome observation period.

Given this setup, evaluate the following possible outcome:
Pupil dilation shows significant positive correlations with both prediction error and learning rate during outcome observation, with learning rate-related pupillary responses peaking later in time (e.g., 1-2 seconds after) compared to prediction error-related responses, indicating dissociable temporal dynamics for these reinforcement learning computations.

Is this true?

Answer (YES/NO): NO